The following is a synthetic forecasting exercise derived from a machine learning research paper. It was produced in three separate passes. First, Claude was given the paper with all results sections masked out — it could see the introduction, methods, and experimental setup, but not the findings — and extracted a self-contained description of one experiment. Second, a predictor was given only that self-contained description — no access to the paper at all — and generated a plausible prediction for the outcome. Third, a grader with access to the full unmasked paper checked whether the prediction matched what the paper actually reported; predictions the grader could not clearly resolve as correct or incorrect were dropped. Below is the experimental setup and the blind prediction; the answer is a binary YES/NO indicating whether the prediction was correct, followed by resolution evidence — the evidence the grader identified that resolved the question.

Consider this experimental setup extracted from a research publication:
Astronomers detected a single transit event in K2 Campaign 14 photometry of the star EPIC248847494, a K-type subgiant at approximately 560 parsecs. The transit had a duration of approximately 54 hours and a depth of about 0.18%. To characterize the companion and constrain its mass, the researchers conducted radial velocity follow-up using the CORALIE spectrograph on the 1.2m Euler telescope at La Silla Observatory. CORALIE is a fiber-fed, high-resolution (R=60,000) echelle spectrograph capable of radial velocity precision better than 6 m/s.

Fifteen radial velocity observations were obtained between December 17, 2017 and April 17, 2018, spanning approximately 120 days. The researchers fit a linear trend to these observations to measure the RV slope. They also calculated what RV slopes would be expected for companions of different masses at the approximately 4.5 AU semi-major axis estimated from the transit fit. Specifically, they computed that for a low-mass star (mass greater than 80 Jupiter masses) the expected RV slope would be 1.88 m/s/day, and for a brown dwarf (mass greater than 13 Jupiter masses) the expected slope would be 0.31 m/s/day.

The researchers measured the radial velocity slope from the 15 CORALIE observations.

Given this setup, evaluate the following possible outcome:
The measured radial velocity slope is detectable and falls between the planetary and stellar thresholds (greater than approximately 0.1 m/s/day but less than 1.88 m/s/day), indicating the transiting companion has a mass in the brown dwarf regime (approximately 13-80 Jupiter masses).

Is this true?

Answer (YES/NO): NO